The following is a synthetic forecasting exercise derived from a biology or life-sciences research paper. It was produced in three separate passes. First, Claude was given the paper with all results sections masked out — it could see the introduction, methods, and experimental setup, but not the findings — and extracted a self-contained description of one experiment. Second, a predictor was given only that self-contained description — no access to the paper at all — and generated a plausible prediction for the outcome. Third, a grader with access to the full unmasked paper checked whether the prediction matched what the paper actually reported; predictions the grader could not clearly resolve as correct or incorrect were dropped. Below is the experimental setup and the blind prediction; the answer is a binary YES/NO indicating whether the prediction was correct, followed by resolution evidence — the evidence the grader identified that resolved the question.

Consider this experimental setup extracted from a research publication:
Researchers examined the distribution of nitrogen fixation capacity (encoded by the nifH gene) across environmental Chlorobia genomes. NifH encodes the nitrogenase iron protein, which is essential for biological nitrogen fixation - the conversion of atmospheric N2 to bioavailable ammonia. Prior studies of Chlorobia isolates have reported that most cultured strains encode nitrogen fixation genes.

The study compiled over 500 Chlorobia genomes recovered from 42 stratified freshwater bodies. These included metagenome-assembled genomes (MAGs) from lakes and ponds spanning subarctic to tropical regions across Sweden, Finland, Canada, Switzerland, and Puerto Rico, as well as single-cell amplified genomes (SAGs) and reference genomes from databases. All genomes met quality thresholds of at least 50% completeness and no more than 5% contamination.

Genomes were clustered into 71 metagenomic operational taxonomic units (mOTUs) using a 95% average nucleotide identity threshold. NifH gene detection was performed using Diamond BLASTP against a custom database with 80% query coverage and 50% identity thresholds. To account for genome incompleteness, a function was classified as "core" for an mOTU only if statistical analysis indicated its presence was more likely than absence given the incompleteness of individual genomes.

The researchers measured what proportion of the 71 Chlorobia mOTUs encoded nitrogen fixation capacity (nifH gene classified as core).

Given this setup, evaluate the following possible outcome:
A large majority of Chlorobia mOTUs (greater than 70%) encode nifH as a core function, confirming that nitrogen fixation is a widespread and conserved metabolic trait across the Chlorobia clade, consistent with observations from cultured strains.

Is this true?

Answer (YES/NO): YES